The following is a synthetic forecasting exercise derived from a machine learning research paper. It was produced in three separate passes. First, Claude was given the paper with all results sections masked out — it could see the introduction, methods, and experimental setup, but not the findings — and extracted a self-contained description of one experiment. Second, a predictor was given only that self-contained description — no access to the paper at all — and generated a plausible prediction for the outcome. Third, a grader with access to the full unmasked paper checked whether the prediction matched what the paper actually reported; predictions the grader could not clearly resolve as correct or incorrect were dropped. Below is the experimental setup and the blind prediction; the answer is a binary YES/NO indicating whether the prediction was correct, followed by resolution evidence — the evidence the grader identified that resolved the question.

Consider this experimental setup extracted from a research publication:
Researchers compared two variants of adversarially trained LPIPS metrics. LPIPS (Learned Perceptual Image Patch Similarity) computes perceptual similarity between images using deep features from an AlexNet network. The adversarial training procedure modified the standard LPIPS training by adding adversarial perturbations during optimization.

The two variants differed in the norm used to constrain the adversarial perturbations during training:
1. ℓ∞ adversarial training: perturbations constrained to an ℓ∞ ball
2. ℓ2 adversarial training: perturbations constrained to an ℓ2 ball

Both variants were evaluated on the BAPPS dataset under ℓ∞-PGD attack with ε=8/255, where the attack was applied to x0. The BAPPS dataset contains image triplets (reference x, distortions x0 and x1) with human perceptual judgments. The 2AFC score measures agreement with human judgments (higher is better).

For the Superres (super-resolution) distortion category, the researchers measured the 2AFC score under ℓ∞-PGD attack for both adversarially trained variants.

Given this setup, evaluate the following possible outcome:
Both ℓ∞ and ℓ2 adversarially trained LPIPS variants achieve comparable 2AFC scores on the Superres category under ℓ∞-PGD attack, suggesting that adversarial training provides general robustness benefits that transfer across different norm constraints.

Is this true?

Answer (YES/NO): NO